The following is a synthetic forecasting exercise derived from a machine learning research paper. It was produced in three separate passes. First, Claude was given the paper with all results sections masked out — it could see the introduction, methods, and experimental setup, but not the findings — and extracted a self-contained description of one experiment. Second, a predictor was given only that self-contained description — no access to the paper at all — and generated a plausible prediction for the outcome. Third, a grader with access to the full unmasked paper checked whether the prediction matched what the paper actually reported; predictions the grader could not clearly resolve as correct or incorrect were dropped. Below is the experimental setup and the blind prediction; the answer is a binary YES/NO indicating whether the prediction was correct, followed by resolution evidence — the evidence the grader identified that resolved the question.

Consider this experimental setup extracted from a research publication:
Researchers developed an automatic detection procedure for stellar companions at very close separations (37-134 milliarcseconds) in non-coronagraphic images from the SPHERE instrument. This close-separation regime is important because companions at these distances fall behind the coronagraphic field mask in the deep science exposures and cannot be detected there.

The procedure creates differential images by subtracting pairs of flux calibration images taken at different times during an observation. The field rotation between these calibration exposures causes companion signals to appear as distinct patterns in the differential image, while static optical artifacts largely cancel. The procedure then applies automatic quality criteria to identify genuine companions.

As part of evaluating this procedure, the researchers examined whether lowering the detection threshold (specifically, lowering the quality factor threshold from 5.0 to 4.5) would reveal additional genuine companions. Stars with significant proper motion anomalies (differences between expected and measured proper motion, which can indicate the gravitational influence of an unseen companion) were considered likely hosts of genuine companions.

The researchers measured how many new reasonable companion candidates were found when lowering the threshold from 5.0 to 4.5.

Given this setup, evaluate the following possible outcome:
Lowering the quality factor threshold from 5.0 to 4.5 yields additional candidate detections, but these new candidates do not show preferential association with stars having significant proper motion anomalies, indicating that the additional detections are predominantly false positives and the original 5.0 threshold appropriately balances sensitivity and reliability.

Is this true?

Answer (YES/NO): NO